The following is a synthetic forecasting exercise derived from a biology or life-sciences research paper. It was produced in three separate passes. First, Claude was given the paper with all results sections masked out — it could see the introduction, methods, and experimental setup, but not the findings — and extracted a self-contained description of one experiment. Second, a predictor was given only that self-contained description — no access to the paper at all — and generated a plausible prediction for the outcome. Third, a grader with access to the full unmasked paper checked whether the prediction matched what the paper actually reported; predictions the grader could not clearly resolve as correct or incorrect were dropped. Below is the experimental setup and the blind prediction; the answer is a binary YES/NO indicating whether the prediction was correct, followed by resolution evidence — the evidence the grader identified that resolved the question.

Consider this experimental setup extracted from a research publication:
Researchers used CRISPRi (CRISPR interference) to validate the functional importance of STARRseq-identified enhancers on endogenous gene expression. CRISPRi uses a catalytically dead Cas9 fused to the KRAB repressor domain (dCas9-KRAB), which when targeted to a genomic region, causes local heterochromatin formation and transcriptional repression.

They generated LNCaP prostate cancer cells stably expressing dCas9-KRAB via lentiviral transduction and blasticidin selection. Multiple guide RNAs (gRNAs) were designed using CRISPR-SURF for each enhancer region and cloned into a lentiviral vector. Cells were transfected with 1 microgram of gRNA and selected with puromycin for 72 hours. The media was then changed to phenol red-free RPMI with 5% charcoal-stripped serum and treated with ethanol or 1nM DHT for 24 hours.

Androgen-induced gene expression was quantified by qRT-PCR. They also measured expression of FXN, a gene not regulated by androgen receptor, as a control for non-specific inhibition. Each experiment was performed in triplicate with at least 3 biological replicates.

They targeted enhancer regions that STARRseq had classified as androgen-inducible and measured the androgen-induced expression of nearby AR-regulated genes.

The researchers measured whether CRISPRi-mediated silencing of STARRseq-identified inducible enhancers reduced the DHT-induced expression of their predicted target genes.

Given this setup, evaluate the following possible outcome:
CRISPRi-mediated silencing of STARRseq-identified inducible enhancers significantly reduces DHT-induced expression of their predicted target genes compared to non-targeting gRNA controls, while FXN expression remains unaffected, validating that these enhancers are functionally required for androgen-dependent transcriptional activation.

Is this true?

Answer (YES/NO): YES